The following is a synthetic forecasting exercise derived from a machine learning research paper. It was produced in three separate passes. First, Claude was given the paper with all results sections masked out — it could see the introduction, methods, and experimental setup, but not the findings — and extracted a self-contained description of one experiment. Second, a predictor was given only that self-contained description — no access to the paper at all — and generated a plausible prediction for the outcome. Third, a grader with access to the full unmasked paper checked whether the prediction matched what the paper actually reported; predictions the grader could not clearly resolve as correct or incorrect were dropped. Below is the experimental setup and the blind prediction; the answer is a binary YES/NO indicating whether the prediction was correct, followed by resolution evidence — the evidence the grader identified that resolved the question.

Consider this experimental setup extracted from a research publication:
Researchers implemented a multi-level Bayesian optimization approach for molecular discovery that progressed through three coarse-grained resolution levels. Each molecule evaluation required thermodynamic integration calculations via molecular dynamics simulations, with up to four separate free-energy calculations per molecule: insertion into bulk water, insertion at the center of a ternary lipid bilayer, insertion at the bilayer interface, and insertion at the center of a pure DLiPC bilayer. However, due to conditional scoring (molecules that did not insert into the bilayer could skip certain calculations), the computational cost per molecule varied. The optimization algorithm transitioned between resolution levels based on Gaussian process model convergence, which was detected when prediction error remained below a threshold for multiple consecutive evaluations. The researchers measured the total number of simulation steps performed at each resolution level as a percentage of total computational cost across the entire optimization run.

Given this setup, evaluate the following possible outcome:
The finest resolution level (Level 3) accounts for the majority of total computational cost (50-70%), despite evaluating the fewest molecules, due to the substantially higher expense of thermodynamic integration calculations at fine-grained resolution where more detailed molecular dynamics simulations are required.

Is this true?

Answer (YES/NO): NO